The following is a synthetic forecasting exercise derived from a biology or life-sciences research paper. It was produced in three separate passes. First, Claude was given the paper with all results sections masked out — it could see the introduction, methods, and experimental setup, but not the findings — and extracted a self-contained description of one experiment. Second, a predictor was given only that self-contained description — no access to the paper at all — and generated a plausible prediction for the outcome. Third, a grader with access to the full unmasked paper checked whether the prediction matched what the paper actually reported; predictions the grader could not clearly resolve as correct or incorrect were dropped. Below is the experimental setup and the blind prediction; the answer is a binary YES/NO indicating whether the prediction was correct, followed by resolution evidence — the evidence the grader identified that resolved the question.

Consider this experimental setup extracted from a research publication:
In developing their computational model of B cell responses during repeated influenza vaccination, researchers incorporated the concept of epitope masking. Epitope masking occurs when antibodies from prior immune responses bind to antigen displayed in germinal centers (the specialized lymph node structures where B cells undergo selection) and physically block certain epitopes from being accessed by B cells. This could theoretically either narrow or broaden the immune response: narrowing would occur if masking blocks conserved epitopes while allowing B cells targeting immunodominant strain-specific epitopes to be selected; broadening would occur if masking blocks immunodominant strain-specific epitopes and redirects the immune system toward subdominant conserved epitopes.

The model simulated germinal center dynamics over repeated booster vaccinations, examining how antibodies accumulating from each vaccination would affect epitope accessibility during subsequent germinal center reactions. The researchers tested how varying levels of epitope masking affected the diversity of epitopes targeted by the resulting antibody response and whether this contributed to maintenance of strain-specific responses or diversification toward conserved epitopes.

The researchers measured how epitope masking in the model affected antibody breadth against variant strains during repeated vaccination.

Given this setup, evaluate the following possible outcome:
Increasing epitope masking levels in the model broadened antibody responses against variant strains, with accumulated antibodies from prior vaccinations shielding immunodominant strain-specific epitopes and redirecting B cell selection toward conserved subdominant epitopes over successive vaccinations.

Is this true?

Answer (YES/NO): YES